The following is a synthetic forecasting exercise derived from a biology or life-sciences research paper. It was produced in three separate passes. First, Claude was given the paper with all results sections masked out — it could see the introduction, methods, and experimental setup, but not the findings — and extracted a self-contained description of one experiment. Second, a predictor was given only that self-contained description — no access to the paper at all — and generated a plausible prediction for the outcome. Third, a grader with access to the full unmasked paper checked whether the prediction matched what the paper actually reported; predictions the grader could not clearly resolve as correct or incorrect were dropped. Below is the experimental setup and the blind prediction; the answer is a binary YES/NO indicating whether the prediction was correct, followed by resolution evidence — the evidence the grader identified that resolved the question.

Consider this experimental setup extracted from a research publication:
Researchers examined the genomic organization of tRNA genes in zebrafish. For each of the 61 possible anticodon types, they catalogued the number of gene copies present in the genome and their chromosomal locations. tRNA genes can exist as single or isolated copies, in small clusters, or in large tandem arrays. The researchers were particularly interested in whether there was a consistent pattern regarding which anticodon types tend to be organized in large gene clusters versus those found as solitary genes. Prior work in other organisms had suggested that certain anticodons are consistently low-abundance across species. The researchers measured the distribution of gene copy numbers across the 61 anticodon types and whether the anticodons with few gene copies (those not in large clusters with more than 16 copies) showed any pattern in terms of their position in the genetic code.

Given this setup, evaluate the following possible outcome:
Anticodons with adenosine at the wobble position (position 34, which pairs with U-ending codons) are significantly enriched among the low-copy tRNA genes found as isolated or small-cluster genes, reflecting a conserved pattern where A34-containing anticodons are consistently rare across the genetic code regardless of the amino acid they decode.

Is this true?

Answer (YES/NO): NO